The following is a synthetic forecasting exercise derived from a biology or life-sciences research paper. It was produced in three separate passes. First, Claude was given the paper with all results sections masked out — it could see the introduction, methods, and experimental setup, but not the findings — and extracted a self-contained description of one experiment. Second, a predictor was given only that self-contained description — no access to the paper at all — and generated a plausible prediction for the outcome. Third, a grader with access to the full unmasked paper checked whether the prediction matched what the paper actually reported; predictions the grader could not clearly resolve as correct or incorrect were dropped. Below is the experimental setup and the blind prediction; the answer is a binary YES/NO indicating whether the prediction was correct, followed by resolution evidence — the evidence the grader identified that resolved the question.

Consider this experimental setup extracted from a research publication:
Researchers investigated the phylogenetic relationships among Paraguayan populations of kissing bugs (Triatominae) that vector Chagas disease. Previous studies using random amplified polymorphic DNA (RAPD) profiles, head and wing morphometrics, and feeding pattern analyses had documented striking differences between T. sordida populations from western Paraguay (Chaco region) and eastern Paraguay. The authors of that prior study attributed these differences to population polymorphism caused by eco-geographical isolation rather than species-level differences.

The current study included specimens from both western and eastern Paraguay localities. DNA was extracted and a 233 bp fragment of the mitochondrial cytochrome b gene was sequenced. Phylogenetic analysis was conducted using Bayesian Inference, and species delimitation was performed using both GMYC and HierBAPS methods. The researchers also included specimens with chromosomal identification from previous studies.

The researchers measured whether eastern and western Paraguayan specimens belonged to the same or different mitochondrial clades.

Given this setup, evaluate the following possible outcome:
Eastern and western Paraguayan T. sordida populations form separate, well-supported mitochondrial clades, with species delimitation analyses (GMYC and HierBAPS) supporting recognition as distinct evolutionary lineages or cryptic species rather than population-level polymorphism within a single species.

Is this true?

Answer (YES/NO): YES